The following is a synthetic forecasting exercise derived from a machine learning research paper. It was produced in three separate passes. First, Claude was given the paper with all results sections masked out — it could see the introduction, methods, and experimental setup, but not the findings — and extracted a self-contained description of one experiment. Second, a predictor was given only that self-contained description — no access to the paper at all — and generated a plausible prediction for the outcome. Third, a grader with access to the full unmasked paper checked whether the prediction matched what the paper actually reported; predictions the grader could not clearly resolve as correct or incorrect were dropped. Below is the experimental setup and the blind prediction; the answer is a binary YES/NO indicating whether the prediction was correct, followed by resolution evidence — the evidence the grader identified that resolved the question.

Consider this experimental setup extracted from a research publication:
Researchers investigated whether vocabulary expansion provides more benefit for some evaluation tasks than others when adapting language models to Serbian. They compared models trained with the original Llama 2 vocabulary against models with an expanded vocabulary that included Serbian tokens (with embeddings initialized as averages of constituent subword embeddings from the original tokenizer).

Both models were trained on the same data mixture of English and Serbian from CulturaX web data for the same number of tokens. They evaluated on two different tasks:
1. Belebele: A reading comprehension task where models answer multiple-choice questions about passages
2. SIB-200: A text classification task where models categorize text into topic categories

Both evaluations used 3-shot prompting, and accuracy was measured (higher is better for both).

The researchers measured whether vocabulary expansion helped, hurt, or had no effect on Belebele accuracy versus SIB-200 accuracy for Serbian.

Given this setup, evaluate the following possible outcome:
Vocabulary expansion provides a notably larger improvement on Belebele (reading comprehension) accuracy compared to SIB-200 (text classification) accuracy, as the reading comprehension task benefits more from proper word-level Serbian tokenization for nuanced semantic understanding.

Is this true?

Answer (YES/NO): YES